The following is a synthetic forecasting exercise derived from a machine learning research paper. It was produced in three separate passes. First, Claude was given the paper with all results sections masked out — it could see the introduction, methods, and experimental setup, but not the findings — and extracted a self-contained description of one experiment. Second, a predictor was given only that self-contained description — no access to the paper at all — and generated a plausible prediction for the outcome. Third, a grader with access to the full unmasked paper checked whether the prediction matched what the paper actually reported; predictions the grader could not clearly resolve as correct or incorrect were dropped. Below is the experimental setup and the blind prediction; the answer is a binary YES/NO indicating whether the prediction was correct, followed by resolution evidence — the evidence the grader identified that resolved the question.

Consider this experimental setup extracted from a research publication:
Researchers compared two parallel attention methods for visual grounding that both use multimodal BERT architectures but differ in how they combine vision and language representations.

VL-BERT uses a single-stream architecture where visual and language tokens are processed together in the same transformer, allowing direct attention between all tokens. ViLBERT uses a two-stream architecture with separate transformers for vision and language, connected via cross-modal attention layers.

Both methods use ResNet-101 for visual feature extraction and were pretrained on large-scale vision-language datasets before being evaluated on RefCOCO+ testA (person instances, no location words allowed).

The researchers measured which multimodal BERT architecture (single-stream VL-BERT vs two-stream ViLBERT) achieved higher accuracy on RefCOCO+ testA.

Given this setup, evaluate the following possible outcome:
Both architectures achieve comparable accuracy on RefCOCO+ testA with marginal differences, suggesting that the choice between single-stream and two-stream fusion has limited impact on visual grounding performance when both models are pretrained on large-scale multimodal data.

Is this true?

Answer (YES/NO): NO